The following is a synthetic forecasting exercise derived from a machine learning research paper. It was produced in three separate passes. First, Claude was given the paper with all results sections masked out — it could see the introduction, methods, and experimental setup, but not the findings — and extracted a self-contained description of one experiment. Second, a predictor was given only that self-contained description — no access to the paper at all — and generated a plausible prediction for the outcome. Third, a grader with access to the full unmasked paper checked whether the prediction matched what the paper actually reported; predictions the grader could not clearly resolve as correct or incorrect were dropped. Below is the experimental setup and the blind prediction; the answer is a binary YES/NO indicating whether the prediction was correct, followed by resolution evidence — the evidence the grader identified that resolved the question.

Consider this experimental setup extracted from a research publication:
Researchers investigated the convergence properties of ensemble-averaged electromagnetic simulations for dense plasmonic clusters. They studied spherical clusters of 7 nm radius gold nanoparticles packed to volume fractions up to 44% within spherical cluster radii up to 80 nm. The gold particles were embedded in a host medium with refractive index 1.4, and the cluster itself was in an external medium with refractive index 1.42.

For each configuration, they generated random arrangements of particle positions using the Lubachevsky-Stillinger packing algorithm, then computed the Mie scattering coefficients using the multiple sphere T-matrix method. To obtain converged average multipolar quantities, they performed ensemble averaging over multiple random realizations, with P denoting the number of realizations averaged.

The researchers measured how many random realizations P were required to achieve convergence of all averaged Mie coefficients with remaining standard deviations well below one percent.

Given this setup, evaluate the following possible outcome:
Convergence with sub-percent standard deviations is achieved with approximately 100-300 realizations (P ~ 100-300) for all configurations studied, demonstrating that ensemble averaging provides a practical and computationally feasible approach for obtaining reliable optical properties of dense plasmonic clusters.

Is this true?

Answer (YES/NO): YES